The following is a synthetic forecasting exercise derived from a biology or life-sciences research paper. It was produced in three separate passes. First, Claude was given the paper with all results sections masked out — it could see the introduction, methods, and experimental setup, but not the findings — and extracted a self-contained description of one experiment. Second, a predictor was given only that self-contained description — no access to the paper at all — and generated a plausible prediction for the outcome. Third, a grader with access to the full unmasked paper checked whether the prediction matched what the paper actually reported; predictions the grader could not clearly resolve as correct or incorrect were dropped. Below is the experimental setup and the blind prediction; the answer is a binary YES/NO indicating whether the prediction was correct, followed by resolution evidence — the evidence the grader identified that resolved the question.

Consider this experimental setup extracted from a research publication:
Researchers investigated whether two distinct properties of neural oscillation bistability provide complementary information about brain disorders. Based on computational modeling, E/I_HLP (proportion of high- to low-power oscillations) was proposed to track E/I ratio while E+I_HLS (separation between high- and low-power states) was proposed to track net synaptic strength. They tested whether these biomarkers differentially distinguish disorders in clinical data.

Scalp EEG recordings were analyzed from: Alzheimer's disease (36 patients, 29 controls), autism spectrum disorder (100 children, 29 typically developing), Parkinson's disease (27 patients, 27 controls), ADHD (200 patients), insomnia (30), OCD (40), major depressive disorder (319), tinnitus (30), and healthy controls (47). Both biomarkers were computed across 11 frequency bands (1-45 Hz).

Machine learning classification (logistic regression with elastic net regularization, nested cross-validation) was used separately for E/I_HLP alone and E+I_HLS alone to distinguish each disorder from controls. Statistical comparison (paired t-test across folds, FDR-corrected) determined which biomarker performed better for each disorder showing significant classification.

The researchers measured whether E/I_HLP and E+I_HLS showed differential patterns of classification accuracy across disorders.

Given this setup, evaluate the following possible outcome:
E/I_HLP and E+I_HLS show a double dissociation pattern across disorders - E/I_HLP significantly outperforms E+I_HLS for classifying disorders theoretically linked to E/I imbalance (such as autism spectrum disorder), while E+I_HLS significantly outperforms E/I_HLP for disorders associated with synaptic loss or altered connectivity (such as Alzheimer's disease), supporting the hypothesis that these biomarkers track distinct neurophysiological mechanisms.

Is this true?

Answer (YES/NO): NO